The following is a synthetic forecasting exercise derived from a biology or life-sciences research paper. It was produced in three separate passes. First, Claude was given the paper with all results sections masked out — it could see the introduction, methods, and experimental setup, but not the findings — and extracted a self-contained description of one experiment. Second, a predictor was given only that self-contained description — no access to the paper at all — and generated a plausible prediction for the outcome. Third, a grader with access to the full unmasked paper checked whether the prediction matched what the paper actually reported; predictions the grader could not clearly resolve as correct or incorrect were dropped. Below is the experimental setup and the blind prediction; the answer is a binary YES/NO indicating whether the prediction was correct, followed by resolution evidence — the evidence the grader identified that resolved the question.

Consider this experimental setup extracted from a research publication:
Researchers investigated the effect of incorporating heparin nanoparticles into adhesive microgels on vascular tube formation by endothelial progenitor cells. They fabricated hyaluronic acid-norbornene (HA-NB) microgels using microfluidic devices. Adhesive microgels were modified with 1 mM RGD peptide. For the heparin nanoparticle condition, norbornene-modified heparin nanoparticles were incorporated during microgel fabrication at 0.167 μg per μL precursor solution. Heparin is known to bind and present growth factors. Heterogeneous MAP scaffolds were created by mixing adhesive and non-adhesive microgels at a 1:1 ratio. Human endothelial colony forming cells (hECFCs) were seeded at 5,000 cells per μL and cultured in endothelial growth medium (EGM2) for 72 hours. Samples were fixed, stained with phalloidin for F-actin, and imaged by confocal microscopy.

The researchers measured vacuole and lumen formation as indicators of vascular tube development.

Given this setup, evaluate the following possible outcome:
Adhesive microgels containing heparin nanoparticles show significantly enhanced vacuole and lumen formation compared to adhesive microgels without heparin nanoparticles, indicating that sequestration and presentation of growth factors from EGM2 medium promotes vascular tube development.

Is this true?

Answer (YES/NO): YES